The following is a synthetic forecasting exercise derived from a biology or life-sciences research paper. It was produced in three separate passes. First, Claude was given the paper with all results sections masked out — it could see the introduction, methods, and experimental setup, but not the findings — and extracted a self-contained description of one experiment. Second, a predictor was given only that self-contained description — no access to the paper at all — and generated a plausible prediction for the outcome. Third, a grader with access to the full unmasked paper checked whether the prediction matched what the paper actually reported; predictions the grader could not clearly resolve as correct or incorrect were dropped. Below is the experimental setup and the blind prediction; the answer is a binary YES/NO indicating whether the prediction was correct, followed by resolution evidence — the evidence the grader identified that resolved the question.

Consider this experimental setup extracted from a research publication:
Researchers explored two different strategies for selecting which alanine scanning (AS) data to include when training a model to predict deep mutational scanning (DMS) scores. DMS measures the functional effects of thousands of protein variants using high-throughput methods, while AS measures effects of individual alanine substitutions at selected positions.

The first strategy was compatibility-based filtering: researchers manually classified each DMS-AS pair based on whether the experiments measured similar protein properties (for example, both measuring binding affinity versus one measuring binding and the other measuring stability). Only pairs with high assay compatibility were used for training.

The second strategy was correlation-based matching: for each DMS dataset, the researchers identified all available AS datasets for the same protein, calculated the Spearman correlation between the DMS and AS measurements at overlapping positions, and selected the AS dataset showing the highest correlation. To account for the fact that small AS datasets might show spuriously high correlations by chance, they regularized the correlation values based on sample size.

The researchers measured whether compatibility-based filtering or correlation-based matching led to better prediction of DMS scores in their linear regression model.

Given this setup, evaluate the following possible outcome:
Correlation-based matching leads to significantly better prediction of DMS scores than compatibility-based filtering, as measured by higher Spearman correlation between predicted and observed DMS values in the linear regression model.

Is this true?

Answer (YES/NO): NO